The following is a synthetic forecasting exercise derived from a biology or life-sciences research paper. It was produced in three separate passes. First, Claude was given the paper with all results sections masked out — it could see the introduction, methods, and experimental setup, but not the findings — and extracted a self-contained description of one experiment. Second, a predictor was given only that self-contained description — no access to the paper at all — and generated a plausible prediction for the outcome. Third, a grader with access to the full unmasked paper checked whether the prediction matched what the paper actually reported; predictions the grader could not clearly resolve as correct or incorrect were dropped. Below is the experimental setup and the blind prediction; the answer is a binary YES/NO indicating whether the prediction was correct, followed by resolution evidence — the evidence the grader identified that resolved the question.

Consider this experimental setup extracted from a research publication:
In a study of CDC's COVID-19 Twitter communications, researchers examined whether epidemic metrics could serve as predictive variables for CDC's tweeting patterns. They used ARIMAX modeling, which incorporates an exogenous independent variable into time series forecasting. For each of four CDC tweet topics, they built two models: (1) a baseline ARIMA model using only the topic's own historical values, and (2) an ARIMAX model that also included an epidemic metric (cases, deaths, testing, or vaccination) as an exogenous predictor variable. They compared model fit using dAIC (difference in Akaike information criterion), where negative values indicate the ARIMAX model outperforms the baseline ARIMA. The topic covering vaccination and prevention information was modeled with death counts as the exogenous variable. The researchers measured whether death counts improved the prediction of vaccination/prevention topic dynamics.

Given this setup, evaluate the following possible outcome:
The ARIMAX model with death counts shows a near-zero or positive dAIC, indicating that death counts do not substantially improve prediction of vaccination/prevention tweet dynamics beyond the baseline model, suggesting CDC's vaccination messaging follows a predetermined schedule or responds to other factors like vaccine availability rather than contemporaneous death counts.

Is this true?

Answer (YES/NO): YES